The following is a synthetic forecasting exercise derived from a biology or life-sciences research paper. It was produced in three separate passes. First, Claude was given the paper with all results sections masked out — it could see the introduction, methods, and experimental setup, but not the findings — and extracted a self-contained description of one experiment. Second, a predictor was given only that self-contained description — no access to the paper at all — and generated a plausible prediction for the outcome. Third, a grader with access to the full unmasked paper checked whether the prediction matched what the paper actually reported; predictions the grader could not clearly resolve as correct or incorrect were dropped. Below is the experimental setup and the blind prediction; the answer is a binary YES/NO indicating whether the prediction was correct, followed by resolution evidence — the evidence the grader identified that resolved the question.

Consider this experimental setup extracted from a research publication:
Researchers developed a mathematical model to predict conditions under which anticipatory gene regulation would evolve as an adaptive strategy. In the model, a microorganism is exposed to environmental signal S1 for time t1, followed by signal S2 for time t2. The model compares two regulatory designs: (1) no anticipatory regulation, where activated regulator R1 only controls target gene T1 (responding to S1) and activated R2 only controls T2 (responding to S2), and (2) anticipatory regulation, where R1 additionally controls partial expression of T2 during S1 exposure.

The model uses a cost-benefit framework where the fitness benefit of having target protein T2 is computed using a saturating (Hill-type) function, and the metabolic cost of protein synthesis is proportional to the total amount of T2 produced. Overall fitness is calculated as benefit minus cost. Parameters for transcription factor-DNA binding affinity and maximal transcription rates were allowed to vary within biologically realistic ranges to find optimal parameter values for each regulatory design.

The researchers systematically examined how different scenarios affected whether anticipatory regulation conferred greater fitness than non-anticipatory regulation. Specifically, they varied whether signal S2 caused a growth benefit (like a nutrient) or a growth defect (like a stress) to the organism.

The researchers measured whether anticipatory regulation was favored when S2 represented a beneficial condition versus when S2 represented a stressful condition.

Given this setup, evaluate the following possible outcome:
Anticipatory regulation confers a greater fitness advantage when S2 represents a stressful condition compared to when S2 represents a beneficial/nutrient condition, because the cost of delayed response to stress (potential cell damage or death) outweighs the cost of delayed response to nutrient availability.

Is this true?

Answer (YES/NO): YES